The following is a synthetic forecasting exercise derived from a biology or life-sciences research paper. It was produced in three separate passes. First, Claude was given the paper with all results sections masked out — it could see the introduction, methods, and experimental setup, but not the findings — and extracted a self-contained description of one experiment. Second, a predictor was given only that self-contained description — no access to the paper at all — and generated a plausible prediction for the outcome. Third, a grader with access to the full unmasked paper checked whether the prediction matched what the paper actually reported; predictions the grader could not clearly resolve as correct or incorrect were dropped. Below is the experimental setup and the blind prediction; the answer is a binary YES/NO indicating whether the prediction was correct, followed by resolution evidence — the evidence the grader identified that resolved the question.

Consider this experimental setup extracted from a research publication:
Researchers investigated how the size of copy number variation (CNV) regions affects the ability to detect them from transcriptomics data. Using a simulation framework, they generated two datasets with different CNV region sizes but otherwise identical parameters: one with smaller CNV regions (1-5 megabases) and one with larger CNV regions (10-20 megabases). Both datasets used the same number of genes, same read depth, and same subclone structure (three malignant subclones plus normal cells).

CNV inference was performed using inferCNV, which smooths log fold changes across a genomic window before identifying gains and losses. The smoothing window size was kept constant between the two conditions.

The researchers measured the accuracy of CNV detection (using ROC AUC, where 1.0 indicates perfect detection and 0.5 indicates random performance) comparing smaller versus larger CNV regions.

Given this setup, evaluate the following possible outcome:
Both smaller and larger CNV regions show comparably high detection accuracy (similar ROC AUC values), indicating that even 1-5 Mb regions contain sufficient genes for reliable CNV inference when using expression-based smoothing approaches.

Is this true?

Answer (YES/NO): NO